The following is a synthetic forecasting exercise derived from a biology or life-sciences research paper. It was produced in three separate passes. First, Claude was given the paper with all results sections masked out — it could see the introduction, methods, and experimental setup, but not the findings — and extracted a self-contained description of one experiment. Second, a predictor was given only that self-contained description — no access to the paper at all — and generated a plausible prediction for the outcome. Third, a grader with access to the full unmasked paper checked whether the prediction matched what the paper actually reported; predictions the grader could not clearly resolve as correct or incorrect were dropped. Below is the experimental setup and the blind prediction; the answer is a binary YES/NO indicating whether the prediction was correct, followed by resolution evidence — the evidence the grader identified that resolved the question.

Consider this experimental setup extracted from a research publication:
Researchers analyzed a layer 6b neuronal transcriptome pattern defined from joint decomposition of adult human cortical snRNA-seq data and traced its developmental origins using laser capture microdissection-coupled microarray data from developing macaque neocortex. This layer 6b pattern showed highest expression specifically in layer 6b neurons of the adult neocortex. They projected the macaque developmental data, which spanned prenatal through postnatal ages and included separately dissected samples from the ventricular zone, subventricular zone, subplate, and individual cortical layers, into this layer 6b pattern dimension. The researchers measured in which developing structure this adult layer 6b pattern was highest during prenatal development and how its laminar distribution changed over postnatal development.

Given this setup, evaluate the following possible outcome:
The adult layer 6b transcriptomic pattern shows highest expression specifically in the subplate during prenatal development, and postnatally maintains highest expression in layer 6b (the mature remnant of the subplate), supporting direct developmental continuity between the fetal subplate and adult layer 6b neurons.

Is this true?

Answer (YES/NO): YES